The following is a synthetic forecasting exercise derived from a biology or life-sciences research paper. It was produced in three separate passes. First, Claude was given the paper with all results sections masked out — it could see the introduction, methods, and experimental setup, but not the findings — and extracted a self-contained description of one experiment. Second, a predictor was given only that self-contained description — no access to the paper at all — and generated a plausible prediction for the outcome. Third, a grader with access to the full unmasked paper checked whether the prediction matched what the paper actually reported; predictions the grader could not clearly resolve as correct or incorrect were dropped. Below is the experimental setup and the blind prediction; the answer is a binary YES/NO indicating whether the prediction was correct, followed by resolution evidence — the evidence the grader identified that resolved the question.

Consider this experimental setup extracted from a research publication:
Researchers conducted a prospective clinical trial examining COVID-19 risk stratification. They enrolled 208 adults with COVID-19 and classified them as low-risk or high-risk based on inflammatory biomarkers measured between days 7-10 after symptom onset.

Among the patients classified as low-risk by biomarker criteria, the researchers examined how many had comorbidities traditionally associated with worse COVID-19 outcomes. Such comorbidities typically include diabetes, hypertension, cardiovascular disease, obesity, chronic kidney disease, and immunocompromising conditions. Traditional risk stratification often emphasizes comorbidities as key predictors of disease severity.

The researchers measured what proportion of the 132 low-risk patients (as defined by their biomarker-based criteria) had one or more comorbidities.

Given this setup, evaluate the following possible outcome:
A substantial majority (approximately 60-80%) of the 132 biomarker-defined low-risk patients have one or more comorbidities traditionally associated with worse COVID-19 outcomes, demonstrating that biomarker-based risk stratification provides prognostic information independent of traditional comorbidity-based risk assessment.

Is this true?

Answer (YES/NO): NO